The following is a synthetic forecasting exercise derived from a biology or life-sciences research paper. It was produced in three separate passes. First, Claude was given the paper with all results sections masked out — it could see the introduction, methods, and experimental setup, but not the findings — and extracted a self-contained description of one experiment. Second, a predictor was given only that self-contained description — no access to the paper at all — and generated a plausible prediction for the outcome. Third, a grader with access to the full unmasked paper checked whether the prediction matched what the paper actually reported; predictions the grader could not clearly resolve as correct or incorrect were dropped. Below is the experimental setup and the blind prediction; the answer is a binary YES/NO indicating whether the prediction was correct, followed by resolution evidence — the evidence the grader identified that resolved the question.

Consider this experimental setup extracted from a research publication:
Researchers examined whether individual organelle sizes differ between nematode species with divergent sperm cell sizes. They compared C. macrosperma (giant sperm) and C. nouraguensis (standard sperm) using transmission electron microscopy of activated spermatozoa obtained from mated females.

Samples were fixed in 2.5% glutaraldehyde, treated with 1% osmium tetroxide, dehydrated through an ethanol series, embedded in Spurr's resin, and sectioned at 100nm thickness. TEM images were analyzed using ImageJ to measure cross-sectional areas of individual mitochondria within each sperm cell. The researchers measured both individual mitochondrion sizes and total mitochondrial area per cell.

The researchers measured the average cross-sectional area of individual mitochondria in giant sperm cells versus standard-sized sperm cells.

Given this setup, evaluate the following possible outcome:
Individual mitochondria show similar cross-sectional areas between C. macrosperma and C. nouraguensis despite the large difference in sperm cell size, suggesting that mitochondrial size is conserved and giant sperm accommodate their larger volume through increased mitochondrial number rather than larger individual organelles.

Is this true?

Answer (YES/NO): NO